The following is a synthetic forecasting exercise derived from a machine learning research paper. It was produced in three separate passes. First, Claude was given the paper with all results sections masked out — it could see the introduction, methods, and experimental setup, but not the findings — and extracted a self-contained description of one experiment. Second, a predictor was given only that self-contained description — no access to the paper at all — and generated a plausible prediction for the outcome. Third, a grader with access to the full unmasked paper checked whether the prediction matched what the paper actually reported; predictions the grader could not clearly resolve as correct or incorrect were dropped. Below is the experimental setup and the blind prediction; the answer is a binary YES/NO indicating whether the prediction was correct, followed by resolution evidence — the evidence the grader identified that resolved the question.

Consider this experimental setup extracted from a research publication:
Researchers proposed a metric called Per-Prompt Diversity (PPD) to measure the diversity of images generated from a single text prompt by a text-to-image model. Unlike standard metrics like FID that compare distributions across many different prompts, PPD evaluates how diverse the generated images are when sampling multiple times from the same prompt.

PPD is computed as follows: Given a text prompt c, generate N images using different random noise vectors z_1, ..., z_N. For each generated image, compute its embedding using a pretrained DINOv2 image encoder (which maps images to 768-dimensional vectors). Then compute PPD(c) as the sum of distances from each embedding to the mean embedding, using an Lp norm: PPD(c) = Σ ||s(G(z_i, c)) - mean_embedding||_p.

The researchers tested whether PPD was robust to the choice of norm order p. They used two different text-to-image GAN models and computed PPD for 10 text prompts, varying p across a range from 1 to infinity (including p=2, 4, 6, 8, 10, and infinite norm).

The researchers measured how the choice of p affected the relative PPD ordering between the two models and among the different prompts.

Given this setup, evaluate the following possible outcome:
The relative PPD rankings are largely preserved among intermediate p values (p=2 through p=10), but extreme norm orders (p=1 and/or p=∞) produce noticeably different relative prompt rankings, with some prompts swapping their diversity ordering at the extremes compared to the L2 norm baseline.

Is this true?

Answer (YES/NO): NO